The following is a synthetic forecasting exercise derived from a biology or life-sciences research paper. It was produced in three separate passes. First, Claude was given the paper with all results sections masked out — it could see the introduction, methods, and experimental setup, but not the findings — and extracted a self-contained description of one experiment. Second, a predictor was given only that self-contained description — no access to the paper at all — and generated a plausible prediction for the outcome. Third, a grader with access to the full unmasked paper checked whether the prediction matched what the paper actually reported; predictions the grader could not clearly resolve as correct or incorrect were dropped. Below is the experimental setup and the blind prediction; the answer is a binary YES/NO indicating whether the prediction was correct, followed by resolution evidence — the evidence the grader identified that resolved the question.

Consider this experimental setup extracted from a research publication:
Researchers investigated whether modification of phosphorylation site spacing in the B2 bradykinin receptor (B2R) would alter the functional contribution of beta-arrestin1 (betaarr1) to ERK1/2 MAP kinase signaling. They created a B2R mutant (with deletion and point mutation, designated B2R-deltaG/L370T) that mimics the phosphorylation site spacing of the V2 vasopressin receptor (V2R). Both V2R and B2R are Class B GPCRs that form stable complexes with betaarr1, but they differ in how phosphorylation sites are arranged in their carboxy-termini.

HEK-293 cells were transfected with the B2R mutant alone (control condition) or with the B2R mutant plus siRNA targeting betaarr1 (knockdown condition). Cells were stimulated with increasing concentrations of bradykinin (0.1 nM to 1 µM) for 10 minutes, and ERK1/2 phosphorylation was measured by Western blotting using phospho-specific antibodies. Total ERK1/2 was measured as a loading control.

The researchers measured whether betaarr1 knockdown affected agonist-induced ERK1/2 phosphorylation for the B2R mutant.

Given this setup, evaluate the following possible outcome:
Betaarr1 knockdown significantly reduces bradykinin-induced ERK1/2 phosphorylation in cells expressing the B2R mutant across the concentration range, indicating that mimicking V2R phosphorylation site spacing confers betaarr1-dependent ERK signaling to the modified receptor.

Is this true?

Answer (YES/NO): YES